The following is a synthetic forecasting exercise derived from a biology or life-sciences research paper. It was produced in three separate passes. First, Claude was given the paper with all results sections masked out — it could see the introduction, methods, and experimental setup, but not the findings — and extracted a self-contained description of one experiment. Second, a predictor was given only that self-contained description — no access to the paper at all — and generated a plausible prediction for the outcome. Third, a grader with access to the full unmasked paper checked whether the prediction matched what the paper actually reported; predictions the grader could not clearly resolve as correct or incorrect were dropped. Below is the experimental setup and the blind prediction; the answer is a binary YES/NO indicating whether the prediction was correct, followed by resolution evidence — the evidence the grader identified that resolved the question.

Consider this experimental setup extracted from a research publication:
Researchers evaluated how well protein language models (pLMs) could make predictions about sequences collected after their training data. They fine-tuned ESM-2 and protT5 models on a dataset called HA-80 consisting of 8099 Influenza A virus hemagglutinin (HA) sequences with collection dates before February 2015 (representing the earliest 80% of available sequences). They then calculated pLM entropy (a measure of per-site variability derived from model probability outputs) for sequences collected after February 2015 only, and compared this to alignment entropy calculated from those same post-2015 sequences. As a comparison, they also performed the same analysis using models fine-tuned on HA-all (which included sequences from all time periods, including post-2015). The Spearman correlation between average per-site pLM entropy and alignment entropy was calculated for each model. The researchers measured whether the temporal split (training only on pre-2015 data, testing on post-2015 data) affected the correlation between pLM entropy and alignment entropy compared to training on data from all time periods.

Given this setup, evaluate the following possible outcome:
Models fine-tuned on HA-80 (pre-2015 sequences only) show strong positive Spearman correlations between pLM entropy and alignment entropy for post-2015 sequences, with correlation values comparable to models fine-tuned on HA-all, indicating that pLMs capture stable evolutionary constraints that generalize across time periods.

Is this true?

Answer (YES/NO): YES